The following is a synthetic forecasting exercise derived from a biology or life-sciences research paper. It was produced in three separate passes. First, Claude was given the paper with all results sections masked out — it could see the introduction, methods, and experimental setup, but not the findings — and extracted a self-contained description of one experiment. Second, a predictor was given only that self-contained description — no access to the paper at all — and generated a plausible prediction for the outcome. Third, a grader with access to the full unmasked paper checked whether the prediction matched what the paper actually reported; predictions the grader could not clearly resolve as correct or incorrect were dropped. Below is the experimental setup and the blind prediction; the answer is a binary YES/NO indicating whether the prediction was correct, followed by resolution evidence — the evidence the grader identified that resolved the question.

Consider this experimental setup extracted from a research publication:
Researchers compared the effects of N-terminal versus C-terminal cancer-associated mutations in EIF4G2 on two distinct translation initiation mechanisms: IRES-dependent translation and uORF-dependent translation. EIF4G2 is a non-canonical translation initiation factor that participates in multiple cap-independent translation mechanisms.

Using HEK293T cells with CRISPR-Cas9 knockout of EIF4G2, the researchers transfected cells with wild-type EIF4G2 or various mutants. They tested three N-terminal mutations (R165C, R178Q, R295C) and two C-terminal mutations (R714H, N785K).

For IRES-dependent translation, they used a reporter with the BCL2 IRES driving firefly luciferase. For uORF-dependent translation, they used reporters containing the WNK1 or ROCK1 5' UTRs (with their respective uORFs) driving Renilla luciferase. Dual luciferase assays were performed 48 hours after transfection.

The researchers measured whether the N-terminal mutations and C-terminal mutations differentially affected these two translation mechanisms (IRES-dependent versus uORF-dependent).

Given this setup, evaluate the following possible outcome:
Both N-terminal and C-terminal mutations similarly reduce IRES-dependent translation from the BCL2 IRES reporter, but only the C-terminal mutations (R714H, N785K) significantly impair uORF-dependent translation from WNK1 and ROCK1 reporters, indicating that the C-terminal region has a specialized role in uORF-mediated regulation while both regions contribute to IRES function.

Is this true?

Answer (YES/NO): NO